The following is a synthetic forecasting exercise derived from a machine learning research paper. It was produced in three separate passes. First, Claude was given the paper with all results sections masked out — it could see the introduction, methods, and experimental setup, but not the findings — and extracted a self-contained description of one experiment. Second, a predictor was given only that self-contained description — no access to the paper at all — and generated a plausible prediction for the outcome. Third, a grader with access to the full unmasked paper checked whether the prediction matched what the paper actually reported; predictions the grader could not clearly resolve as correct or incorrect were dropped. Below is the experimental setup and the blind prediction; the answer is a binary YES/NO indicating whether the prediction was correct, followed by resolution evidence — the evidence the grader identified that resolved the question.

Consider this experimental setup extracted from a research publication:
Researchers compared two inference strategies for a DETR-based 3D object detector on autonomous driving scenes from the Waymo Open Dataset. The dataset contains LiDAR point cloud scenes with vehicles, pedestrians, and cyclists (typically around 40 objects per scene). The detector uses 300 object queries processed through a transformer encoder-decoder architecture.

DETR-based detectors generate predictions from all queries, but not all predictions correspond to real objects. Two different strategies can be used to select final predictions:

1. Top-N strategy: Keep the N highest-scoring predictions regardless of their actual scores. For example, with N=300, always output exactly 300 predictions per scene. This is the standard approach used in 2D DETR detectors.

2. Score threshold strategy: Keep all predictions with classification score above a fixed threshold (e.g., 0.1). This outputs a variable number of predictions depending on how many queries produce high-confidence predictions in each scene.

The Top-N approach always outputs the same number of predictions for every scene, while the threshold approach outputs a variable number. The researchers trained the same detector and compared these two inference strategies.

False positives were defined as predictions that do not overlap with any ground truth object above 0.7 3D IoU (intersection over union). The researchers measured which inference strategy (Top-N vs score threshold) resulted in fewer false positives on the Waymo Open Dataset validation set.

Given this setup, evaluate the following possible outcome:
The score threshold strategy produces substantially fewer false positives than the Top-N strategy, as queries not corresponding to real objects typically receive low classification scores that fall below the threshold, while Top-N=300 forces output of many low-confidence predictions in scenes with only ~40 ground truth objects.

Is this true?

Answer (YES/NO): NO